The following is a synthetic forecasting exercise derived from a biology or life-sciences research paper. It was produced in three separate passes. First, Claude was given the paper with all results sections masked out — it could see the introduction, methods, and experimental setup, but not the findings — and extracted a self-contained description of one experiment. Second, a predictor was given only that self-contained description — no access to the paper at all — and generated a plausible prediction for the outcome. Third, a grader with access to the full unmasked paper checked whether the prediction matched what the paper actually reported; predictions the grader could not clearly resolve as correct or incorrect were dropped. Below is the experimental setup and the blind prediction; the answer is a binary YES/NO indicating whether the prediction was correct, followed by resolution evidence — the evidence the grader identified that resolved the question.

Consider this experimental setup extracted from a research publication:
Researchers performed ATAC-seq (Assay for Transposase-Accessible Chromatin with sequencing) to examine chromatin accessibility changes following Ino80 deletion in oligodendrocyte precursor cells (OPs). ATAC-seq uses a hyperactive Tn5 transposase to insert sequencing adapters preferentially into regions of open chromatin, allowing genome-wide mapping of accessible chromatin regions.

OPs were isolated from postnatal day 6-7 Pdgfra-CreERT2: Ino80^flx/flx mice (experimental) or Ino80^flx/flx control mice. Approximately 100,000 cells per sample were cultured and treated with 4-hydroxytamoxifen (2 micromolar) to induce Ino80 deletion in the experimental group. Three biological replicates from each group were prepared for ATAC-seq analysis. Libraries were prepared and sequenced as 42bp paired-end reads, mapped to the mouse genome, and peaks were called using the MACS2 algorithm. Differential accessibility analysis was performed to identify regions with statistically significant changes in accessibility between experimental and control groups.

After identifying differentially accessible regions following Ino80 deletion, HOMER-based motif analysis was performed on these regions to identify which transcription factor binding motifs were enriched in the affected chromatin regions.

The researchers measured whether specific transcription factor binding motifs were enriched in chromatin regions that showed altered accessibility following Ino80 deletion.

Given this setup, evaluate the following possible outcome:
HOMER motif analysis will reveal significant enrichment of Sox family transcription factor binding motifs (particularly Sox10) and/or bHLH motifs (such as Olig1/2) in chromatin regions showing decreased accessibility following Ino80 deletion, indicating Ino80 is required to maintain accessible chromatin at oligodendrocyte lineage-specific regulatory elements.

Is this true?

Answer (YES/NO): YES